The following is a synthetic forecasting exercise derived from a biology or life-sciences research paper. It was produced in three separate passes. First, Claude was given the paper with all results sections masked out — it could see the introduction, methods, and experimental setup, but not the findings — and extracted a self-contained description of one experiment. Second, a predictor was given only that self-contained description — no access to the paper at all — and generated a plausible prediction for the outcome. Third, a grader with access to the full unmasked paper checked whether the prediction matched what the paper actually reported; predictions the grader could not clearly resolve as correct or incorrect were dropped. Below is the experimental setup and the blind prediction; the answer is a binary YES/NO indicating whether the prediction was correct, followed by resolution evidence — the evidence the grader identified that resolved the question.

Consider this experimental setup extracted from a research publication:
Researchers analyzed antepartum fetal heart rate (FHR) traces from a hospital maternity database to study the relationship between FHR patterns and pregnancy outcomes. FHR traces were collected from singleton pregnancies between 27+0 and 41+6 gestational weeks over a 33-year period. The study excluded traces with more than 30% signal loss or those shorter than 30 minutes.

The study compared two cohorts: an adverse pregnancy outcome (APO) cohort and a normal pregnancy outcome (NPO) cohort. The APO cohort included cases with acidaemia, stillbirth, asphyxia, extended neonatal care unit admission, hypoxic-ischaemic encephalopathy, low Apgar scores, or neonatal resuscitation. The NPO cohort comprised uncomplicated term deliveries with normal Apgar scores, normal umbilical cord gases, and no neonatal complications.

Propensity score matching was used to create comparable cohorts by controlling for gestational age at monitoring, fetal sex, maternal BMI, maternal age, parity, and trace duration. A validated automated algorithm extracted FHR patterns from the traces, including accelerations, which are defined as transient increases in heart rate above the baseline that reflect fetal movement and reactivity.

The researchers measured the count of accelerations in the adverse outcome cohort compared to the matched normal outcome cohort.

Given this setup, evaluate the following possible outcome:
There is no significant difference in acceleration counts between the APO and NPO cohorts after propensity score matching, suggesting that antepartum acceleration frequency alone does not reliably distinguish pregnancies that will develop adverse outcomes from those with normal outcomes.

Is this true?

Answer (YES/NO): NO